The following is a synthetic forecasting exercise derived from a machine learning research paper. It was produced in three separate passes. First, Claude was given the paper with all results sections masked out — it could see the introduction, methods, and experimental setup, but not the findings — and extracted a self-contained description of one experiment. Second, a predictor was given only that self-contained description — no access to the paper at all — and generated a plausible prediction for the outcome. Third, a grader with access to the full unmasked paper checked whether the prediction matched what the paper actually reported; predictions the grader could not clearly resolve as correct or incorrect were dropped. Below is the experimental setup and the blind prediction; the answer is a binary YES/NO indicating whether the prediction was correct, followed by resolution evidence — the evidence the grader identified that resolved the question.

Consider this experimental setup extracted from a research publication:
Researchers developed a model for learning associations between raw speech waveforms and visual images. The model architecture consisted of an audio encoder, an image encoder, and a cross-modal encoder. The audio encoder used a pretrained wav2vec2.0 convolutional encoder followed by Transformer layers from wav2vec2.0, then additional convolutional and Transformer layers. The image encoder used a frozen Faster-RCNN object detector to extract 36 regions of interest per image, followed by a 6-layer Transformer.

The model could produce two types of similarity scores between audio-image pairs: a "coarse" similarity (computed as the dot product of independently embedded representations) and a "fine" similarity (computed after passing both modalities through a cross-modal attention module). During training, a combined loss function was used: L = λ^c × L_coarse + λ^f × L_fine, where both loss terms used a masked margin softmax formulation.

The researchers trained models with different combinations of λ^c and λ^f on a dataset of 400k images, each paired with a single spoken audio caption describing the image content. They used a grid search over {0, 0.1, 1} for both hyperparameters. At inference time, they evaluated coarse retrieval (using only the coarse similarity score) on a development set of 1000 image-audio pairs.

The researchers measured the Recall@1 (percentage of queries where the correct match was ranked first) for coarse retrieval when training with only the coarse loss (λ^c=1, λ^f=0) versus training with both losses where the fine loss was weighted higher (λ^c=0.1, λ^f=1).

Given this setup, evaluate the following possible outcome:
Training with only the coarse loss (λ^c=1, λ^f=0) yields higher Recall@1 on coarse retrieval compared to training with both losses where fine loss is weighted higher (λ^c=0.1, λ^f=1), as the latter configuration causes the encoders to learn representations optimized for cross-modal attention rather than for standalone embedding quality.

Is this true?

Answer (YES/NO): NO